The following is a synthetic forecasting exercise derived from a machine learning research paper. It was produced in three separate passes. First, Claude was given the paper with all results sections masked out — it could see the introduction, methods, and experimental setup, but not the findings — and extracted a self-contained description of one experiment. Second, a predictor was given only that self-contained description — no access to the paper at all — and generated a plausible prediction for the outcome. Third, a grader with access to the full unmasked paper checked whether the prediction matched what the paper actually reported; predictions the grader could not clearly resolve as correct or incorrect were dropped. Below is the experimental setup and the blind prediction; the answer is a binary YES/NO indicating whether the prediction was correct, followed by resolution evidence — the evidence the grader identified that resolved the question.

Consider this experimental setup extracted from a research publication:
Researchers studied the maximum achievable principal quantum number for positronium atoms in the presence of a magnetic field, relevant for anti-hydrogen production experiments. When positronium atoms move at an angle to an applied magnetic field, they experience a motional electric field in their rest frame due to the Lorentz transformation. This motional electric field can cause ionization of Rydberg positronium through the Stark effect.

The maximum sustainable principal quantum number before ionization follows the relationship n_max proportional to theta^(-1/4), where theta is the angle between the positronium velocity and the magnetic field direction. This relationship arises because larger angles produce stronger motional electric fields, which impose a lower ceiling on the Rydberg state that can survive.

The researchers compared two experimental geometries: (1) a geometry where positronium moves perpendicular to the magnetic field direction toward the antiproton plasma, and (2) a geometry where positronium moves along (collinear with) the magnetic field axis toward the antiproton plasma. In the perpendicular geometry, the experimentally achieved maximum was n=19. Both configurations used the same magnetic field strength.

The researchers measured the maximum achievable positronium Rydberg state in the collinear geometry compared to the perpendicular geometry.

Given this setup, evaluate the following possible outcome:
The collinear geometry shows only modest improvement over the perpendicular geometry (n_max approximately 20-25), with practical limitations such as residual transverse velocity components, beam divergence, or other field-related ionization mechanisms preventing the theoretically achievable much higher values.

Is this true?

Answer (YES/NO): NO